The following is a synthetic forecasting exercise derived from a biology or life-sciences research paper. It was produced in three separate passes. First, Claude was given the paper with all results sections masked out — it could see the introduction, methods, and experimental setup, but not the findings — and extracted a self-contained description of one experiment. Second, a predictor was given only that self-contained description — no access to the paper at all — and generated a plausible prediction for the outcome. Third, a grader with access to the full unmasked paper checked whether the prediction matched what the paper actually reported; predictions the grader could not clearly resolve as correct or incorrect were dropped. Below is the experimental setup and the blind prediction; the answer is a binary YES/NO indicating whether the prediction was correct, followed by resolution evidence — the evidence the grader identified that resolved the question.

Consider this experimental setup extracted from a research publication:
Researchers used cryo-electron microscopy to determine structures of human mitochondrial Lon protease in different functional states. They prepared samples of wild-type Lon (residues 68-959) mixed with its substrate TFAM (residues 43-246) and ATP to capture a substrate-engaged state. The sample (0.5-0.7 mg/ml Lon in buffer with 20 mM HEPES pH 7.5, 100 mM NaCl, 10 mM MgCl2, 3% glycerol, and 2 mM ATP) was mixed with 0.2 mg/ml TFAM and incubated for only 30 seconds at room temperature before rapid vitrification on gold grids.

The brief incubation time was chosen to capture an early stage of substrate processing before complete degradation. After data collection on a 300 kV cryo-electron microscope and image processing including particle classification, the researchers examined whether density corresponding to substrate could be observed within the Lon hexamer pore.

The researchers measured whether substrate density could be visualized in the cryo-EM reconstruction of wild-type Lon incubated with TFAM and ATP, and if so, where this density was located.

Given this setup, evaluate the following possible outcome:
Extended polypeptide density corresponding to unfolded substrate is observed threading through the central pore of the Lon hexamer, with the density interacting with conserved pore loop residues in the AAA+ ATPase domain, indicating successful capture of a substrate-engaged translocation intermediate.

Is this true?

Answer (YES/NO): YES